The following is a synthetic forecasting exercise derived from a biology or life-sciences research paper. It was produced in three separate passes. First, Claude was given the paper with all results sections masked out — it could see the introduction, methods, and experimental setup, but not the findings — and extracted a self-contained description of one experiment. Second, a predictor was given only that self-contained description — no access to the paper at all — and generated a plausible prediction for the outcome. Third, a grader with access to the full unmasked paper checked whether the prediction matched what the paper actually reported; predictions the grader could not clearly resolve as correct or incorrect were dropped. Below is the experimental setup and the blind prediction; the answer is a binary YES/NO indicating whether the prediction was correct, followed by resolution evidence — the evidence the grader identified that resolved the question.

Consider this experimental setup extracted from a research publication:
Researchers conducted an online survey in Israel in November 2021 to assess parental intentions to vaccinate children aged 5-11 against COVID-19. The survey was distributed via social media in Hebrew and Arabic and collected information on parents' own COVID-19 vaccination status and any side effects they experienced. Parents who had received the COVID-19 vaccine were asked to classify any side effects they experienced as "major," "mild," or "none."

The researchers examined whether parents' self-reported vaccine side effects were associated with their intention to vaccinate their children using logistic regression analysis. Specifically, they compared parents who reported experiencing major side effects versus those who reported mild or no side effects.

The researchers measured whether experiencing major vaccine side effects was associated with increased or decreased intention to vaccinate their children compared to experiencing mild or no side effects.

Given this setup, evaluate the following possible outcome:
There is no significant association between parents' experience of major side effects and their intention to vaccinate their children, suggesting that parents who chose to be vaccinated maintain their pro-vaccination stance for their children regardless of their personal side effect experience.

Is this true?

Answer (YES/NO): NO